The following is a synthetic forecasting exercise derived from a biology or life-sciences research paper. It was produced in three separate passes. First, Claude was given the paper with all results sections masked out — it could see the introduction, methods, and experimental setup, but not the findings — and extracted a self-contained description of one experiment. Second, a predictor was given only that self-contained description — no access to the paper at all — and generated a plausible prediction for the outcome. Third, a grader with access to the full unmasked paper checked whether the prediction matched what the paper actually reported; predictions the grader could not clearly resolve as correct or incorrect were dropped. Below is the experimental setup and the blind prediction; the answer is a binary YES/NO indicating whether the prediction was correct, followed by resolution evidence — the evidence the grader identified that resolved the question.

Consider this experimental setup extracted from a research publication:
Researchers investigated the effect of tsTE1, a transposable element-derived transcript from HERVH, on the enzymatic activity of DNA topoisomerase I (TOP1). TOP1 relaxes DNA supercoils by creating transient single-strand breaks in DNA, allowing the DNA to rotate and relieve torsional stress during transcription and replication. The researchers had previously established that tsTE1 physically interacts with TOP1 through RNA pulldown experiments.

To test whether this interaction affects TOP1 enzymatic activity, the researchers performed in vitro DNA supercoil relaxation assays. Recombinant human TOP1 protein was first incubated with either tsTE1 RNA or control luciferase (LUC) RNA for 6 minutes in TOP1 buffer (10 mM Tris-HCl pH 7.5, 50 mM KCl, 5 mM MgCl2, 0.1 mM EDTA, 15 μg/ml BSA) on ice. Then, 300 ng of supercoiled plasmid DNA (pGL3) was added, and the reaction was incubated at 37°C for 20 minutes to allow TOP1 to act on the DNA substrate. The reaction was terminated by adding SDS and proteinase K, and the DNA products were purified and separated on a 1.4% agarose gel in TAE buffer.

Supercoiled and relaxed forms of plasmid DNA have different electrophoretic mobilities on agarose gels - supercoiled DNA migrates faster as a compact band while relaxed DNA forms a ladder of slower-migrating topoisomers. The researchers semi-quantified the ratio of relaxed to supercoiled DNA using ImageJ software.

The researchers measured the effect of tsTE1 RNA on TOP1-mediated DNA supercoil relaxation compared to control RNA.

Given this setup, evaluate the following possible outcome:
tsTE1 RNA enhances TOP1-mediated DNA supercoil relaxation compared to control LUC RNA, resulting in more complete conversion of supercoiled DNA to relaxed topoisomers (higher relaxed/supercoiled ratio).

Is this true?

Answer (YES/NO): YES